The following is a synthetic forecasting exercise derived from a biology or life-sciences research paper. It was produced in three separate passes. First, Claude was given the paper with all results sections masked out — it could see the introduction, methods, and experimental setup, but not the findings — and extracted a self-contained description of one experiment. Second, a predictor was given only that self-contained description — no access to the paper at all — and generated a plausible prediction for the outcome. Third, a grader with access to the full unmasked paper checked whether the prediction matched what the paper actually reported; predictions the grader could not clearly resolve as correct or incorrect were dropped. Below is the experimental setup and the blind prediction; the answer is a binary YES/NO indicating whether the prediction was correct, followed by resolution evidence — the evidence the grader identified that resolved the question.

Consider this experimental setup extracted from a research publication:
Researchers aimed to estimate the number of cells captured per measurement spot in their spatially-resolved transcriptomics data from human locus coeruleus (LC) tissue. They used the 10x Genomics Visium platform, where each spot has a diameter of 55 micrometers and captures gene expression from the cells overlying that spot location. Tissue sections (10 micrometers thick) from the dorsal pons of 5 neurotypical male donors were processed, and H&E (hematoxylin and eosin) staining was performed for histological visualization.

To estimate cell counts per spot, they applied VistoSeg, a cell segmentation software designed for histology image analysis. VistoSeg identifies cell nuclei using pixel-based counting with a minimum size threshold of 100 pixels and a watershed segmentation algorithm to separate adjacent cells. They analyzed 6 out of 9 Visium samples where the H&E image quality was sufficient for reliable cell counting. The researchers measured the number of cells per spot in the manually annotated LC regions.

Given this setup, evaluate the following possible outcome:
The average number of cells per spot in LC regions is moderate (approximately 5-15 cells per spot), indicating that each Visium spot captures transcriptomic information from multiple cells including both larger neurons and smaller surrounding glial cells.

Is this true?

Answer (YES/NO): NO